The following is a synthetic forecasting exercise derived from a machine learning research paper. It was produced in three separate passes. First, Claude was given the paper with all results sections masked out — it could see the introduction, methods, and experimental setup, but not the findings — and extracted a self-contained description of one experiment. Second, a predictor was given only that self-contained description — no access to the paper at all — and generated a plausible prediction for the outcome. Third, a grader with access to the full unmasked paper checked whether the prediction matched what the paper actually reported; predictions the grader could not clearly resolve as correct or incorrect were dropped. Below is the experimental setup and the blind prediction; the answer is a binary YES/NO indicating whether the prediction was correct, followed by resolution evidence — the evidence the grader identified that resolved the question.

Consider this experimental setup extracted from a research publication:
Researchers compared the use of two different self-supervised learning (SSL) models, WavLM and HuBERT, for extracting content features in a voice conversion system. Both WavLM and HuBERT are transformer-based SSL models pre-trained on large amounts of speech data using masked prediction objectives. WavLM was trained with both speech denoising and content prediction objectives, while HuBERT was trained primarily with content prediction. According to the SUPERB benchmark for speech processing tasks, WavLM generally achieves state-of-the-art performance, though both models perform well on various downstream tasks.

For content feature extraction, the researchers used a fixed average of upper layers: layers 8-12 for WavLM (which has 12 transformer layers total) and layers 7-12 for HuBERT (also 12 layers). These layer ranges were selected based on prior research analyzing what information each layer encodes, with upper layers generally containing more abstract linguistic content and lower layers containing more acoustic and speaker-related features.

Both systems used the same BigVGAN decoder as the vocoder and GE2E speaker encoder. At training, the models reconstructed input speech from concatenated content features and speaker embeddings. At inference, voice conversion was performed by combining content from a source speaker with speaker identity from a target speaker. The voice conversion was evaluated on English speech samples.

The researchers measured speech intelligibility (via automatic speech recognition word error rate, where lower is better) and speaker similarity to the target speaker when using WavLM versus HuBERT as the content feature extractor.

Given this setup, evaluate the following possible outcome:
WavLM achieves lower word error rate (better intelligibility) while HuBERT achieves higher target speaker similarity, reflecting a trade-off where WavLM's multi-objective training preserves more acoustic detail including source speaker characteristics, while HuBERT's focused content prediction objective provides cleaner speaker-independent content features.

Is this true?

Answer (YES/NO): NO